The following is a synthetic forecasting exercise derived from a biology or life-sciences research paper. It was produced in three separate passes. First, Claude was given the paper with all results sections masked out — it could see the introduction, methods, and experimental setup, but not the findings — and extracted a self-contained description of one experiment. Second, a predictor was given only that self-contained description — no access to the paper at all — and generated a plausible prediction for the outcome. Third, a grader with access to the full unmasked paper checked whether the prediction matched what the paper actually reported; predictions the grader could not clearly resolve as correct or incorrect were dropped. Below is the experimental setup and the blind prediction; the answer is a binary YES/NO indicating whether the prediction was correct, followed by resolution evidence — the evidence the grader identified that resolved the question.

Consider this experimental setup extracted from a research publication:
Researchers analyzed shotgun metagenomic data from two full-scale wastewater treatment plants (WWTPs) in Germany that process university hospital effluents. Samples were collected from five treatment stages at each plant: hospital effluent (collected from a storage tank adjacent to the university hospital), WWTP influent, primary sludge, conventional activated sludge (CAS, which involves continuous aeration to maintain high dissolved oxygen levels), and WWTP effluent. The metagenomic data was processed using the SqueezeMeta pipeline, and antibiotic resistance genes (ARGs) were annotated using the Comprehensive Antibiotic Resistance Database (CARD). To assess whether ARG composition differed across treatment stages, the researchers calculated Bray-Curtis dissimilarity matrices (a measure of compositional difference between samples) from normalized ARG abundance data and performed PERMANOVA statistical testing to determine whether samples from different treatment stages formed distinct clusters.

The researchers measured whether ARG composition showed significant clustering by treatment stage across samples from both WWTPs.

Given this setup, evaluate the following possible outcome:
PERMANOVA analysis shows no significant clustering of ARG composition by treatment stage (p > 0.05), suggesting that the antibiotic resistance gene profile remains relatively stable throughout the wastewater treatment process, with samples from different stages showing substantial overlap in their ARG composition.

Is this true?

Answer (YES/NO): NO